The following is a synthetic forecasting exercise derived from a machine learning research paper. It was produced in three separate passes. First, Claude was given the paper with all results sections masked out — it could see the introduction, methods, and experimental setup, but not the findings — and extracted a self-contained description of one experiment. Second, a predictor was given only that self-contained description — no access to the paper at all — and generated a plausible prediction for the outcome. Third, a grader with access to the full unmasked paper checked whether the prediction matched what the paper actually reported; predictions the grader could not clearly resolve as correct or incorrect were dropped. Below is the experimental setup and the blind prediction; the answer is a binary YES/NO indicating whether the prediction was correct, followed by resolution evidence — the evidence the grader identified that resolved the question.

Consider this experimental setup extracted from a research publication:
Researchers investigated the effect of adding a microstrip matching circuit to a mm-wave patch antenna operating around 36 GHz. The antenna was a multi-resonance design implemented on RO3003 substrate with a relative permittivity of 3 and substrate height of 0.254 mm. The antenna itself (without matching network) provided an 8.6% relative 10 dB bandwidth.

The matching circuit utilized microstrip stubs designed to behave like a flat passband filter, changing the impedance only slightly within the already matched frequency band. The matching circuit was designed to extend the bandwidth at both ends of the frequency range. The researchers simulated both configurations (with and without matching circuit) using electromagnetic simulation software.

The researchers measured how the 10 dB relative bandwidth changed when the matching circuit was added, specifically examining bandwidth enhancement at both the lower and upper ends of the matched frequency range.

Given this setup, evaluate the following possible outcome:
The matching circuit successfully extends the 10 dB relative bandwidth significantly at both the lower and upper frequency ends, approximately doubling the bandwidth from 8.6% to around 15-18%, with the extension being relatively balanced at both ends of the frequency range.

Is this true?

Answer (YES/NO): NO